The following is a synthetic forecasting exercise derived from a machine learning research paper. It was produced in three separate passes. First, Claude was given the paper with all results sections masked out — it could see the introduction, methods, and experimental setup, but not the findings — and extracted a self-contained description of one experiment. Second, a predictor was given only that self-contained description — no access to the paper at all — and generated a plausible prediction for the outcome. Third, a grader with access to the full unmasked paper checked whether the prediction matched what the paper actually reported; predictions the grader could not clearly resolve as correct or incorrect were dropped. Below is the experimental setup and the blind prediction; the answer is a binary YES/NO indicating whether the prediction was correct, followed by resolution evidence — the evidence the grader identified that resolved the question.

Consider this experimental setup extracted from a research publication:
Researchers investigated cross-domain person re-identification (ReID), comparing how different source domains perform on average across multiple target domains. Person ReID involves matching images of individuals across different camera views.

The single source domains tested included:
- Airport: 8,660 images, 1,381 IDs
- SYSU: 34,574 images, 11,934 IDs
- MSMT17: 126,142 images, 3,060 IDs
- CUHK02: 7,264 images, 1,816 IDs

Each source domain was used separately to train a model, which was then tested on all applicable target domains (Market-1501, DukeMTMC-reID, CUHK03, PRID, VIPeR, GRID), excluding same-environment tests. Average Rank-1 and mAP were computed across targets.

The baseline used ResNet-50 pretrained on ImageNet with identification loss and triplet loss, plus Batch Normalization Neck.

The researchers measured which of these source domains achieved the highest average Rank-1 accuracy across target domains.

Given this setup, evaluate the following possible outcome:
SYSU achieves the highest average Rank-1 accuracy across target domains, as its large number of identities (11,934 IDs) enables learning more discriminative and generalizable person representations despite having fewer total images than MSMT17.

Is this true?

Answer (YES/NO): YES